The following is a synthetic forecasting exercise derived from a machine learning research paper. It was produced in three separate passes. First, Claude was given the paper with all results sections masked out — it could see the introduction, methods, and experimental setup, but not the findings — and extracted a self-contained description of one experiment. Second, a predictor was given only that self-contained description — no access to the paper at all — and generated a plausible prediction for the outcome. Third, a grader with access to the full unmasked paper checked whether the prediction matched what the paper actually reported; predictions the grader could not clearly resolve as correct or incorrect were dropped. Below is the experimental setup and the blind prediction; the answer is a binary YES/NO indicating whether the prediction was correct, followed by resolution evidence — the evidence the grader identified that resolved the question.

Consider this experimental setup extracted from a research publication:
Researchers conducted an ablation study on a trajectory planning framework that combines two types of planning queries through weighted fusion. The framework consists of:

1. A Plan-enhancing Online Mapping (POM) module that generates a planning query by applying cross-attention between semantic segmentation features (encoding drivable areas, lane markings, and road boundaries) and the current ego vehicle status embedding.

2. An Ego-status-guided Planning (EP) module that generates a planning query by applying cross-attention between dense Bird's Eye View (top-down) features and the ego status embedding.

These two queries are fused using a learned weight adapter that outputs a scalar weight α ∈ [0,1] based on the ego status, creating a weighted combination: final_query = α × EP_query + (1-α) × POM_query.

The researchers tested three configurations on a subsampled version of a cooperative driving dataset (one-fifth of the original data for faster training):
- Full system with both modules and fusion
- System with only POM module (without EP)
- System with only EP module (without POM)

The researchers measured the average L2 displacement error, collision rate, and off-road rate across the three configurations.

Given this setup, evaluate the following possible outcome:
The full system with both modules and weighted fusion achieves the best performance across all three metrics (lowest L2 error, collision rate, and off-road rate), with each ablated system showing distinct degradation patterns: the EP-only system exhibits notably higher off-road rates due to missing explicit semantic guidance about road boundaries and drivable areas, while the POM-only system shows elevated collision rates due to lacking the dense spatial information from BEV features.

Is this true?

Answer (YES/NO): NO